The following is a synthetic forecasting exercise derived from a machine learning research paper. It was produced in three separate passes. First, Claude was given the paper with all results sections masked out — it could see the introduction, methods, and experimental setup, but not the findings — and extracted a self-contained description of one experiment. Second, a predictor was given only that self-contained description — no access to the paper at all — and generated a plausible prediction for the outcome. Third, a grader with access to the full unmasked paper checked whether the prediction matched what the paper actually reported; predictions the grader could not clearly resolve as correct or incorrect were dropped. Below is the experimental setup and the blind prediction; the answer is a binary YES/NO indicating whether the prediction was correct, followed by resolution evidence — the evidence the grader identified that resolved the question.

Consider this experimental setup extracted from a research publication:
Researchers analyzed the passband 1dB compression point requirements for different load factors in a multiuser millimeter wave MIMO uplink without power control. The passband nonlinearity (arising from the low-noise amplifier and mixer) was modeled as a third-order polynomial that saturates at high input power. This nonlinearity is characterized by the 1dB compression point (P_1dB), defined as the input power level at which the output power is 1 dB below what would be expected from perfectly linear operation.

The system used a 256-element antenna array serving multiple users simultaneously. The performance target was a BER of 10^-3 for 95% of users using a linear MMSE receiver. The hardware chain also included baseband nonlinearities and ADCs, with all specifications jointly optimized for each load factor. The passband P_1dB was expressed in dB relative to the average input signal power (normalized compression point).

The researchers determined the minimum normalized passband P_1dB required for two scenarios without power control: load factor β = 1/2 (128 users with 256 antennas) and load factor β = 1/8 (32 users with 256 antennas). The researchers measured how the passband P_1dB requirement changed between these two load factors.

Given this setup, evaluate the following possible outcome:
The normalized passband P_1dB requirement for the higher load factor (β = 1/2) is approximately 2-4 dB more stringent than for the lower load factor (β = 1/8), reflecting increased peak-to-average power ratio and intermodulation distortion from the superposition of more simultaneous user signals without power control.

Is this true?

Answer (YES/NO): NO